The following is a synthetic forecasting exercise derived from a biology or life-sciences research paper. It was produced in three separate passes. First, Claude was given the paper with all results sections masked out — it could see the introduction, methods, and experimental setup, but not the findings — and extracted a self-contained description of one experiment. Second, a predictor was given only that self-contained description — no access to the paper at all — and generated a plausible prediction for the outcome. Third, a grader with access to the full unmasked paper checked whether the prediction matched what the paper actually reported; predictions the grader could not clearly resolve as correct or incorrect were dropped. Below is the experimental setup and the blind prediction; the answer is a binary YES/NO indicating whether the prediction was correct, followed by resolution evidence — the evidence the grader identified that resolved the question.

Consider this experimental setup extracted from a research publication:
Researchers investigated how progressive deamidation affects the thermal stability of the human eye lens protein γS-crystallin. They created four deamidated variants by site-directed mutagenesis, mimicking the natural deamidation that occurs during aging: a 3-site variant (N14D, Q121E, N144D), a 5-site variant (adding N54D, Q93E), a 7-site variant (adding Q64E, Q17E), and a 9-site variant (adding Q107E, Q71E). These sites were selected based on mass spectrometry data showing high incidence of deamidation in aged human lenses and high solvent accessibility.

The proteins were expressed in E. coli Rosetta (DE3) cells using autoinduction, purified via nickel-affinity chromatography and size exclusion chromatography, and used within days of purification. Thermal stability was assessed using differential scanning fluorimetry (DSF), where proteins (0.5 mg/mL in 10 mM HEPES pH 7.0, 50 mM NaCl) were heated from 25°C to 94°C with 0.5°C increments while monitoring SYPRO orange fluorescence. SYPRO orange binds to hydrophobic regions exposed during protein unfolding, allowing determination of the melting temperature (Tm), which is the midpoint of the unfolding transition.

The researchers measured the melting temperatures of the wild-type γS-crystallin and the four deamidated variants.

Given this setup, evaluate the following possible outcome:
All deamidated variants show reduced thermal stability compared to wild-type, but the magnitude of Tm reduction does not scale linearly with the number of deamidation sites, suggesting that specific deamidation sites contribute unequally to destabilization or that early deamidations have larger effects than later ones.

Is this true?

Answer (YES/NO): NO